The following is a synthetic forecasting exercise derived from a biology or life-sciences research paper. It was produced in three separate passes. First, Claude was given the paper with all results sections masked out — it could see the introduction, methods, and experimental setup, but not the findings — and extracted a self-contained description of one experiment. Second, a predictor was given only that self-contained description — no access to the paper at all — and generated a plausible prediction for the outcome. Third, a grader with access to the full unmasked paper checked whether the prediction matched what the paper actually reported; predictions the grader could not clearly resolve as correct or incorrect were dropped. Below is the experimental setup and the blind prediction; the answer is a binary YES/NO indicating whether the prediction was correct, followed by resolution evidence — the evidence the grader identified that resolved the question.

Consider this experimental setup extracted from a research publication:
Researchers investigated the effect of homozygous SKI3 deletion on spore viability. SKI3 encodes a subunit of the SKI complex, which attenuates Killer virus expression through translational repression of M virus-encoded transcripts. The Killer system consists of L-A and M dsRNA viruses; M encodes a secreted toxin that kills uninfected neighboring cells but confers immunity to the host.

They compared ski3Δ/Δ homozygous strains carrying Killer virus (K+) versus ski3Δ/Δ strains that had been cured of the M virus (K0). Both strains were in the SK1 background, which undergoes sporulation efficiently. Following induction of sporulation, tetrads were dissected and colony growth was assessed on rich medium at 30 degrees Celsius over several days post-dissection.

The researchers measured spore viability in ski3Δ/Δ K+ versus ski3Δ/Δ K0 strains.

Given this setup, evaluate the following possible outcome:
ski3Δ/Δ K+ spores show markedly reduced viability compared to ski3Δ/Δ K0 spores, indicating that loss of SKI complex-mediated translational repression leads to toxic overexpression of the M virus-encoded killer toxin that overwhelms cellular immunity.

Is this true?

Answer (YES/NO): YES